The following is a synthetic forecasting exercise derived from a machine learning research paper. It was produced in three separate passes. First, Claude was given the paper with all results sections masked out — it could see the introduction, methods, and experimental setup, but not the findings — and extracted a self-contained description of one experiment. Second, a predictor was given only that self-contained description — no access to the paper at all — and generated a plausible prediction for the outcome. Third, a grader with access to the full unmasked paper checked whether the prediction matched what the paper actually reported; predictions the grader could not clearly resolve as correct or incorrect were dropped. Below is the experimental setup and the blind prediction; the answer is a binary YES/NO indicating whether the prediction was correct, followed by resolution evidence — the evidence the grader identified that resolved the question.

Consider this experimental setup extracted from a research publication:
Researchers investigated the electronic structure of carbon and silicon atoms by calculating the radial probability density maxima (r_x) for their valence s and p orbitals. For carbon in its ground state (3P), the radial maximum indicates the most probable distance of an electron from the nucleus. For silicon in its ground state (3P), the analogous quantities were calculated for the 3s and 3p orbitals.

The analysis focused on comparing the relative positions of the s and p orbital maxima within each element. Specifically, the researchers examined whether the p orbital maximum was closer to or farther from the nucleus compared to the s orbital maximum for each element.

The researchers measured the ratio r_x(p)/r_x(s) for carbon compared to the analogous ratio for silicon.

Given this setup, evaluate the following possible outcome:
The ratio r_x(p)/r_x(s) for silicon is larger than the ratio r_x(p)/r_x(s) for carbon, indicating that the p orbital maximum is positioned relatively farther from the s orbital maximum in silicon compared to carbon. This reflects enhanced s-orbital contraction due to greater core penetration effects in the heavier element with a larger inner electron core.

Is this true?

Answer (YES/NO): YES